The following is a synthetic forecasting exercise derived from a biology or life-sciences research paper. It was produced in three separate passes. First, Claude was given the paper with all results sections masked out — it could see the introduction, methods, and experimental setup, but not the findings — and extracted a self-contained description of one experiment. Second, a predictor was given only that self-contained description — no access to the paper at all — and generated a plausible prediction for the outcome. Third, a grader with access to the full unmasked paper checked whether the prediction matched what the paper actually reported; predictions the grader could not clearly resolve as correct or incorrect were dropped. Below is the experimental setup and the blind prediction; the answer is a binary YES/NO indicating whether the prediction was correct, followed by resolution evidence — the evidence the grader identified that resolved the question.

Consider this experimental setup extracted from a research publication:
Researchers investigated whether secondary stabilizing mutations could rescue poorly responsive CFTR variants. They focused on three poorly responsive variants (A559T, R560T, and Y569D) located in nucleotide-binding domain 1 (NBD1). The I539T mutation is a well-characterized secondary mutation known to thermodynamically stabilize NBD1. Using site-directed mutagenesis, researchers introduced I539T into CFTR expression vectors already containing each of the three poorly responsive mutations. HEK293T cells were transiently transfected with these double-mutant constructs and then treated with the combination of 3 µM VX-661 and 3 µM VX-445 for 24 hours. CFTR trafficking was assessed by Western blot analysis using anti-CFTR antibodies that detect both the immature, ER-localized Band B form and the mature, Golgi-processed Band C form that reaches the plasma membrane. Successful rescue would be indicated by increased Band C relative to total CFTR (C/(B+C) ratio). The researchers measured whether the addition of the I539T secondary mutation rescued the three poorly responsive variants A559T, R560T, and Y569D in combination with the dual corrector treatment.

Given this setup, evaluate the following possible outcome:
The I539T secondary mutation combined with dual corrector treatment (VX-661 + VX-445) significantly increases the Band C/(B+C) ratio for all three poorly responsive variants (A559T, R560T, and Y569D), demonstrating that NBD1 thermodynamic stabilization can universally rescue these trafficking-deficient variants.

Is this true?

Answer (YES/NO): YES